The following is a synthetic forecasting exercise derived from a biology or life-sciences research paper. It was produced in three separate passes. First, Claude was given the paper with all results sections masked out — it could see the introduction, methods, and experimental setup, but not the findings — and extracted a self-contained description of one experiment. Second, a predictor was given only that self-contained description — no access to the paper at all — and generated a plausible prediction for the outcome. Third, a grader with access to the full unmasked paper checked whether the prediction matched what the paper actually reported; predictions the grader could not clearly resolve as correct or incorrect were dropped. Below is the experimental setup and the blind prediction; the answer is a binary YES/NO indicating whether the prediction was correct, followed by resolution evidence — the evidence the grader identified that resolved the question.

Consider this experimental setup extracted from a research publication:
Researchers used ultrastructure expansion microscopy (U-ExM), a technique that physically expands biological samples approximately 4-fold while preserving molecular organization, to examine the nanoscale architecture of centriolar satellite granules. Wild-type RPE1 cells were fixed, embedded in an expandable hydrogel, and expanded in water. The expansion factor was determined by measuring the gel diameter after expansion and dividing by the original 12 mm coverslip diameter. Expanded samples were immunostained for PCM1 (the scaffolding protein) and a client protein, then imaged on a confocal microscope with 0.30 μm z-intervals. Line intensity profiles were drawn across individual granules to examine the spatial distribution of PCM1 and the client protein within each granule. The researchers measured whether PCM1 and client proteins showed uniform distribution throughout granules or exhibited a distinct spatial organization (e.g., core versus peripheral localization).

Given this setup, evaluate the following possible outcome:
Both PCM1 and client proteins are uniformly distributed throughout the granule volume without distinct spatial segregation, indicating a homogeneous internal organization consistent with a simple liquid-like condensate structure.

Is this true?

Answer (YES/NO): NO